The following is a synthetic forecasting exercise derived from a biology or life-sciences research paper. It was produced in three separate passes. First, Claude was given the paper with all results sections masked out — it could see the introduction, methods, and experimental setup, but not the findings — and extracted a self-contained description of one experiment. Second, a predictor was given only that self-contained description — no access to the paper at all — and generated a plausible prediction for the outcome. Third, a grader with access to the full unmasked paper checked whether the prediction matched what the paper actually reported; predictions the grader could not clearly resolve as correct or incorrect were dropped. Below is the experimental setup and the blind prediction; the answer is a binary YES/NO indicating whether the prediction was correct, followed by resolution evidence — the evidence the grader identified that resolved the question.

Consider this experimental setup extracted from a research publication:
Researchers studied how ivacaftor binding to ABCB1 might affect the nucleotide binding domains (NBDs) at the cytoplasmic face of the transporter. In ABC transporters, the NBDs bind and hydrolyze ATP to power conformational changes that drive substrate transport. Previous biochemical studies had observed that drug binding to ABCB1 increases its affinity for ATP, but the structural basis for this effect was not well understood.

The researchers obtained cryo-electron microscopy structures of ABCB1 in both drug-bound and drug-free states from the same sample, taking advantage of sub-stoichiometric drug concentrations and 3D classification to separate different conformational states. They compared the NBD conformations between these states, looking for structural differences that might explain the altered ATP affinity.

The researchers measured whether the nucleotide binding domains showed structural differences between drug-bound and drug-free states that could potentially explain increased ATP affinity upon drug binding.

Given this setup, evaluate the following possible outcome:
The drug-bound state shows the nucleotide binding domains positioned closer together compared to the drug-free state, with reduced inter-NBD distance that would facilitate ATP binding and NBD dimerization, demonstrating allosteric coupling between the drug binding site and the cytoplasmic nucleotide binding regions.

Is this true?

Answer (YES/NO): NO